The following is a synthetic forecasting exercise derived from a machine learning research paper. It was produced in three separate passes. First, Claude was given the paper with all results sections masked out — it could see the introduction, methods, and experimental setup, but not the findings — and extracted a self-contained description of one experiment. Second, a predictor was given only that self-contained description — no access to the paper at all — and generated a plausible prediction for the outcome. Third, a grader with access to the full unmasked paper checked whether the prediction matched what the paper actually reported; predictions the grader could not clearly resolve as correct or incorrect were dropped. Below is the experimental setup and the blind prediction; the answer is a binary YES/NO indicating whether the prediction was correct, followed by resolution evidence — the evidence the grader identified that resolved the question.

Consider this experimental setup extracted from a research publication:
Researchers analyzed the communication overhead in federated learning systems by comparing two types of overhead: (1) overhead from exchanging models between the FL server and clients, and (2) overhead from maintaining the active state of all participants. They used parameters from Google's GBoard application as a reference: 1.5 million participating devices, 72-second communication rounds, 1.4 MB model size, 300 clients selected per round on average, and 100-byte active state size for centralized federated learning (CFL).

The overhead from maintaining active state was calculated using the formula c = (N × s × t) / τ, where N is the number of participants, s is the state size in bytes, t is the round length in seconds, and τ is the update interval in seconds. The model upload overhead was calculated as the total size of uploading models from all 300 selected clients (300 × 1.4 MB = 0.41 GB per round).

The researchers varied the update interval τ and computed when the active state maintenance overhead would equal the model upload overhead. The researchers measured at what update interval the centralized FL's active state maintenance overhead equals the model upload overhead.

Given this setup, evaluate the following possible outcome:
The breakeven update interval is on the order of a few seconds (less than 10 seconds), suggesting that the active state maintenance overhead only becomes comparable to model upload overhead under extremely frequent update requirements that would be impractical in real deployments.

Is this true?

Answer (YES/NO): NO